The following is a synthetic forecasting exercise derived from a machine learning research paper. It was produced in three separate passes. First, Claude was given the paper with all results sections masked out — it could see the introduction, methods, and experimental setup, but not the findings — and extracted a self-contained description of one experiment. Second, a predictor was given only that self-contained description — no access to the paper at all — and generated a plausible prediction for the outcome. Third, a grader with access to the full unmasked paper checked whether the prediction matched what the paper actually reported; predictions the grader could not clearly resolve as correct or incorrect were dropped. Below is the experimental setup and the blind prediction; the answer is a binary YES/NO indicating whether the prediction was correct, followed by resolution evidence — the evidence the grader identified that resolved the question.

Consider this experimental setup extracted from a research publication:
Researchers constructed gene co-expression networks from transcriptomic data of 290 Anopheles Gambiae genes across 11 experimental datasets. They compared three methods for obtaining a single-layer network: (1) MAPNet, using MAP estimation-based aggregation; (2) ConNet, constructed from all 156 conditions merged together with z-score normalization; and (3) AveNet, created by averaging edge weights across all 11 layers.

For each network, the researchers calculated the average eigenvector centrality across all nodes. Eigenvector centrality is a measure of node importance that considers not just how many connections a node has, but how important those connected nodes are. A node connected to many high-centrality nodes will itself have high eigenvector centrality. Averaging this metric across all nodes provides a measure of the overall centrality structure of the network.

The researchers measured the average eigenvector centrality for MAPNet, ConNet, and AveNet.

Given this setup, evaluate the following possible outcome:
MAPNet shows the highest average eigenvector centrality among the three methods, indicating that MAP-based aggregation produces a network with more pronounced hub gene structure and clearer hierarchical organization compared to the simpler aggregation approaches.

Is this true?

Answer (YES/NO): NO